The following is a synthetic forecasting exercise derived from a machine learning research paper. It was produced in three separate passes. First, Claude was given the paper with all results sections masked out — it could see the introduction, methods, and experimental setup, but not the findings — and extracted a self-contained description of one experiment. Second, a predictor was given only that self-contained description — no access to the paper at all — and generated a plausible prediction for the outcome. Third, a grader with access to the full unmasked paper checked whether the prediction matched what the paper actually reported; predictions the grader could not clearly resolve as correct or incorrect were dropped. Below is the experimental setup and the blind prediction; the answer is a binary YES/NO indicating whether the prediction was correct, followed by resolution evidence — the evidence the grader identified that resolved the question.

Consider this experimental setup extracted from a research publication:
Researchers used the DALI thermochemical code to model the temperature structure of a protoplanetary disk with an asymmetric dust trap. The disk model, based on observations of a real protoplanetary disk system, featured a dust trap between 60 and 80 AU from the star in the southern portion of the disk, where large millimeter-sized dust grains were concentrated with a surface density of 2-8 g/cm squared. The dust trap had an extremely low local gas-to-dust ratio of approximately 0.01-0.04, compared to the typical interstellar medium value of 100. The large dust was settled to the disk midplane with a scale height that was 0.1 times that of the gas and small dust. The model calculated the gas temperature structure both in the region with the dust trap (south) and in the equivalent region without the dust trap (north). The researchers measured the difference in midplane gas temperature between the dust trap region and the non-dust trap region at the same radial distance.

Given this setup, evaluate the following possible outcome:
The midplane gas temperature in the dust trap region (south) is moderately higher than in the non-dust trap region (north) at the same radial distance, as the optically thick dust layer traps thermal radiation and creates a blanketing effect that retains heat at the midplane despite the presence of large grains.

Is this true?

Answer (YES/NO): NO